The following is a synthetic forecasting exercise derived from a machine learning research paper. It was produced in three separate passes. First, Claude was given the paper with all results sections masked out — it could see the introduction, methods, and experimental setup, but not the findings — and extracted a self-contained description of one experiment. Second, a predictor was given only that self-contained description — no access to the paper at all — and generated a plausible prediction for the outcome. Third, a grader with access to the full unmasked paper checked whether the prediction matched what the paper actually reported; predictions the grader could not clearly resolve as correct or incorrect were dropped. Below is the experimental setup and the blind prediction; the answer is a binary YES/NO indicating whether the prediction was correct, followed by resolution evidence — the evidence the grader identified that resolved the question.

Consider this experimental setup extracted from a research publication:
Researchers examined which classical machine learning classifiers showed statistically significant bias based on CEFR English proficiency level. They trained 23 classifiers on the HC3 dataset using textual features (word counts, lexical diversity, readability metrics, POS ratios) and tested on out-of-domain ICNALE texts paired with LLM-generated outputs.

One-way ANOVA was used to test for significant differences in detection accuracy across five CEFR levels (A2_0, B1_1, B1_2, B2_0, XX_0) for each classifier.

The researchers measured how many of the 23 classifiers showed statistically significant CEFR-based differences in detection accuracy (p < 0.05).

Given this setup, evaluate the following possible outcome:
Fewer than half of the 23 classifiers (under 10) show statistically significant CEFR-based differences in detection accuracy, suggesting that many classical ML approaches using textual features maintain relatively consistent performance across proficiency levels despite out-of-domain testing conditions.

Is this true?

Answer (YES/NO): NO